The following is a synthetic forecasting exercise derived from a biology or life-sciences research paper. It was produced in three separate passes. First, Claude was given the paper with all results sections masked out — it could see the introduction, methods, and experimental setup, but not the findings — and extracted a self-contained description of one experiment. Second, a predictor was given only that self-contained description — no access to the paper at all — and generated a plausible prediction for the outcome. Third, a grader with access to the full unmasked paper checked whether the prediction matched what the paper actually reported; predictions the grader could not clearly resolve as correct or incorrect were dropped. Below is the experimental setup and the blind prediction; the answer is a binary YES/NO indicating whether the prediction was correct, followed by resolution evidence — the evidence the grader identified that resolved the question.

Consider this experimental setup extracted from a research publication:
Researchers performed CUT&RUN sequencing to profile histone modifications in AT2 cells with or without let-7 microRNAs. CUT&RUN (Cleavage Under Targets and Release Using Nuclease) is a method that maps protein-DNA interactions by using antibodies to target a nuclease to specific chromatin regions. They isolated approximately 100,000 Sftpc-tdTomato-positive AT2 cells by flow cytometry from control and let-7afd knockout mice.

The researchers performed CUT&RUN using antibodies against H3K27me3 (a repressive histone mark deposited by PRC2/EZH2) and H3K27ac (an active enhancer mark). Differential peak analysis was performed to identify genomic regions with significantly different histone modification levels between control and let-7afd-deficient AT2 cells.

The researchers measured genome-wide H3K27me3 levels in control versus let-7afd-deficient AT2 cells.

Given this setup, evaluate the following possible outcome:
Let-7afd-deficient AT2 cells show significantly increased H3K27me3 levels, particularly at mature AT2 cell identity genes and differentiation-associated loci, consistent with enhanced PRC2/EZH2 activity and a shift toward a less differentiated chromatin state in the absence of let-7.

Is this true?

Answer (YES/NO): NO